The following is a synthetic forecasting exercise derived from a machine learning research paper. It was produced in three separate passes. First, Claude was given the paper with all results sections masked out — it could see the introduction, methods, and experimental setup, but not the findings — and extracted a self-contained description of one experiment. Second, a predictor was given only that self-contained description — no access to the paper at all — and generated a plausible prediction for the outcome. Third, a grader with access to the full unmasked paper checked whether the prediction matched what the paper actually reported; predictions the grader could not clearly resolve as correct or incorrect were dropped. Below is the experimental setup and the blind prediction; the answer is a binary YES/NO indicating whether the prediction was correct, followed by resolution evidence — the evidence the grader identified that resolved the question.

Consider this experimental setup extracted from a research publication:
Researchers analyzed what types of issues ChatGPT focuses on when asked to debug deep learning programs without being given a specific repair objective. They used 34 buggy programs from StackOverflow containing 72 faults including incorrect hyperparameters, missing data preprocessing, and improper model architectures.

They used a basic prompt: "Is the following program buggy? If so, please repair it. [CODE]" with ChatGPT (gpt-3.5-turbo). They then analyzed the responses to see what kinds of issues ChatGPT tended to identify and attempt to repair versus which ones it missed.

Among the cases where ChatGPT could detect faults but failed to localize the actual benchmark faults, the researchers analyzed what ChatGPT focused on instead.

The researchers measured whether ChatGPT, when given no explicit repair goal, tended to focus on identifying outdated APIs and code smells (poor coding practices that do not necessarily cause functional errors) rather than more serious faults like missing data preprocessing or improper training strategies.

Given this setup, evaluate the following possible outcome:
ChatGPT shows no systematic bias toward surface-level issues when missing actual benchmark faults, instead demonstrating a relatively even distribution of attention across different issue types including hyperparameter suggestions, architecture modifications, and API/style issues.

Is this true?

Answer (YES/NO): NO